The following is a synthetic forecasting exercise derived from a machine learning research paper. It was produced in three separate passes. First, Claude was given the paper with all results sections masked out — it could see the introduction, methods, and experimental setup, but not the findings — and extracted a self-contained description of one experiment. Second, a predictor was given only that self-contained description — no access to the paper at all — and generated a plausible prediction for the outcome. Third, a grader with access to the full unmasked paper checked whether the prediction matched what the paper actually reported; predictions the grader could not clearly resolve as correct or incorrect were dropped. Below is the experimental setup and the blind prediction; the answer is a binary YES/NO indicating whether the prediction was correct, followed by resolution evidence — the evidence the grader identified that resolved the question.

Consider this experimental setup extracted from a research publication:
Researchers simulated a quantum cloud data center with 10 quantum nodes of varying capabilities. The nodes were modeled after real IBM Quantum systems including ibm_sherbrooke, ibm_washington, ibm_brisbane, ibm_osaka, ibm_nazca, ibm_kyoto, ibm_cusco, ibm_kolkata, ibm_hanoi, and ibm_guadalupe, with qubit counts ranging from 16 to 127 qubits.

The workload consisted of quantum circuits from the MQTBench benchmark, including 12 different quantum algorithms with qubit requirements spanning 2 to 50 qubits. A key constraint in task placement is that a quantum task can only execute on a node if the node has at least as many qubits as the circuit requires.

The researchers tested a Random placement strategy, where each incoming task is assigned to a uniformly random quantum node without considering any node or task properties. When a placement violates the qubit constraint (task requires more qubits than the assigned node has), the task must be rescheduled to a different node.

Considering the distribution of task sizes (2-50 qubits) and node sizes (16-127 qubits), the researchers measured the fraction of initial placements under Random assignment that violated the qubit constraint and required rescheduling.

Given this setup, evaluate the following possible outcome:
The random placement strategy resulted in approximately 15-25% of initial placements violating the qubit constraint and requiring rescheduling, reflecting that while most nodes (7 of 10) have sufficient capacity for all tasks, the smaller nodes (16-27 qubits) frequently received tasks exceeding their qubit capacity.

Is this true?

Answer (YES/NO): NO